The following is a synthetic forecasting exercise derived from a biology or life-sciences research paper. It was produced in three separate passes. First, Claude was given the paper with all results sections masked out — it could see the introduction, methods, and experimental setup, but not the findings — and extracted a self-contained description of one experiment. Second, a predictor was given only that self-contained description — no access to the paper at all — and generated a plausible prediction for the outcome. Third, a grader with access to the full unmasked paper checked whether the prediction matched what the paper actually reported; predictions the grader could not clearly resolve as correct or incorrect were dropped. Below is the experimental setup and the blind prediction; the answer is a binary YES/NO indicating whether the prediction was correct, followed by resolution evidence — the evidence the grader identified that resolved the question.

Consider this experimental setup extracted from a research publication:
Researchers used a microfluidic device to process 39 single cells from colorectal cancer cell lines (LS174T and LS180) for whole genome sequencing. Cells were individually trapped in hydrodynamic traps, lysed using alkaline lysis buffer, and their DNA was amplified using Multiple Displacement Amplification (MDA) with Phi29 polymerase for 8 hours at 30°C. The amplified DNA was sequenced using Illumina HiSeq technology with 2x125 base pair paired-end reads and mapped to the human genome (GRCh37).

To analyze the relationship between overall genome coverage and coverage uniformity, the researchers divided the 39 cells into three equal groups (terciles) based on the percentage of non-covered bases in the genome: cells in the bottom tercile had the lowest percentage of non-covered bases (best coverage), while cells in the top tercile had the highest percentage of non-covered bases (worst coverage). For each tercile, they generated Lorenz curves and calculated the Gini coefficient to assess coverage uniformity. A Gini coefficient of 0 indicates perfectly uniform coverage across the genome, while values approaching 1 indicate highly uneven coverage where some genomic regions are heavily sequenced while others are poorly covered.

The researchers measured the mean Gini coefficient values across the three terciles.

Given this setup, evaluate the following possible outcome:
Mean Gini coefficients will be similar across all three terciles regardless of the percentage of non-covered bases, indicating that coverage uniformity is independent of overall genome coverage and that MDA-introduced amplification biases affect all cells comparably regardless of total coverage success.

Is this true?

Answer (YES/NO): NO